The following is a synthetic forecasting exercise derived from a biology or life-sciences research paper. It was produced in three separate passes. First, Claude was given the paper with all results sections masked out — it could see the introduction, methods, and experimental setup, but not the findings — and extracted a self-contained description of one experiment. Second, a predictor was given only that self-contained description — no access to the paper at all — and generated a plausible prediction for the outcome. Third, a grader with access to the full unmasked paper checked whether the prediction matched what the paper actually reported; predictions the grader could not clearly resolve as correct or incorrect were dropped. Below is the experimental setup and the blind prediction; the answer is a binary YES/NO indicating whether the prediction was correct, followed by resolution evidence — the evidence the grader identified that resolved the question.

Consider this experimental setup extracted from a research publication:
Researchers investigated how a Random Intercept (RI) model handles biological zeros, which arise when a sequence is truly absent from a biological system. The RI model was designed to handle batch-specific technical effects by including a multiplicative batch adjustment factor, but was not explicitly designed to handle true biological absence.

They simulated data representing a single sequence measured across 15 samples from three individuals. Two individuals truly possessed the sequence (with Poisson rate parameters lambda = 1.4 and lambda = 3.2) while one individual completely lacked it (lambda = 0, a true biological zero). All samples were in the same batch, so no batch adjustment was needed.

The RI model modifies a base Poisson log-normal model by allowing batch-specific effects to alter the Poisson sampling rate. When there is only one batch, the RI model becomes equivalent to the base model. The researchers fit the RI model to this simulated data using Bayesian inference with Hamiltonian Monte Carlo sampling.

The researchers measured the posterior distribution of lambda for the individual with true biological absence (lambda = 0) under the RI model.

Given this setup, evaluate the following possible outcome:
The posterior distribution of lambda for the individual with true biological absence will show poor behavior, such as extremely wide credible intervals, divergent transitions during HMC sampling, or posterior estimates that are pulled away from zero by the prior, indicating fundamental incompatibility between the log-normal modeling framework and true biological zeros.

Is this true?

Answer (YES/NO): NO